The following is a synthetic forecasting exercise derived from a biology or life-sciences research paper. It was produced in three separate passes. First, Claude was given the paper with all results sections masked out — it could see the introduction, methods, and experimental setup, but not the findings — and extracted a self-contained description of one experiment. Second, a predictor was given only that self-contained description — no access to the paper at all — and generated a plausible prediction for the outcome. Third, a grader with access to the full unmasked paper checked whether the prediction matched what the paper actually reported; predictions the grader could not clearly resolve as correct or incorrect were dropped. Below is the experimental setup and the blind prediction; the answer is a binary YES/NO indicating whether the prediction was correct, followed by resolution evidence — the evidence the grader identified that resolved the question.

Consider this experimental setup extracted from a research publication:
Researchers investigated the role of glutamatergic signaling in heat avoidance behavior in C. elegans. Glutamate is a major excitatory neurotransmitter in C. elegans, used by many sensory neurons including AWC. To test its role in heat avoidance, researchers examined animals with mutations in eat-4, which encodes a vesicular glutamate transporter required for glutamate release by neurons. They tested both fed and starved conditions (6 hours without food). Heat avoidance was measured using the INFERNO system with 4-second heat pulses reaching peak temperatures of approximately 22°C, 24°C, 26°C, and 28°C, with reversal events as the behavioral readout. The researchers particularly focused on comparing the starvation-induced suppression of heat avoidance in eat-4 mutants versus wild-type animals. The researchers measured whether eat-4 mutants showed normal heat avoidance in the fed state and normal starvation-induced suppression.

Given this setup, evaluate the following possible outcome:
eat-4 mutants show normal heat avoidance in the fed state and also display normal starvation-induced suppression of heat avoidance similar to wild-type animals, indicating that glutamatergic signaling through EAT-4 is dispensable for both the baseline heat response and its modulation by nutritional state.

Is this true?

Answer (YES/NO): NO